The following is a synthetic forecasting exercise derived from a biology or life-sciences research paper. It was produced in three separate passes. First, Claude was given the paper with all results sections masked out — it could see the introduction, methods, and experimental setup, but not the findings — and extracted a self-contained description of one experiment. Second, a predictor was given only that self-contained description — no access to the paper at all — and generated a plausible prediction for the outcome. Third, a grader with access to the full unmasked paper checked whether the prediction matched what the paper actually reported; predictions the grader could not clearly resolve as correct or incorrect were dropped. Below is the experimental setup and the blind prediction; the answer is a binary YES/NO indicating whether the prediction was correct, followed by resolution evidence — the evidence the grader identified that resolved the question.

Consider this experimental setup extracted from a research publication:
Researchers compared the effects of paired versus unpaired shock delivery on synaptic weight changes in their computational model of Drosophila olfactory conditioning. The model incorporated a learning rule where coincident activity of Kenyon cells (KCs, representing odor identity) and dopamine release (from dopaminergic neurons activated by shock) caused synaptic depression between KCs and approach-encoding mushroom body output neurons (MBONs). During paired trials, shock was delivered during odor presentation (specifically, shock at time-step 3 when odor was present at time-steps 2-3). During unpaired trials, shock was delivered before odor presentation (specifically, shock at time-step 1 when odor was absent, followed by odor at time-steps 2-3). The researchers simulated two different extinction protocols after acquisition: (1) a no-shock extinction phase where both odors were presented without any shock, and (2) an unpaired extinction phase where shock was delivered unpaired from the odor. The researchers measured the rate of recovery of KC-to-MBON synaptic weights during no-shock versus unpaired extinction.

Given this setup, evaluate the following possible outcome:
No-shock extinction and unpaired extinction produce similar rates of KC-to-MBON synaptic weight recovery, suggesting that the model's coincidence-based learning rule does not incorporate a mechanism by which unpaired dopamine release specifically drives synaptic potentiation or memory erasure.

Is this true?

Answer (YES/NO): NO